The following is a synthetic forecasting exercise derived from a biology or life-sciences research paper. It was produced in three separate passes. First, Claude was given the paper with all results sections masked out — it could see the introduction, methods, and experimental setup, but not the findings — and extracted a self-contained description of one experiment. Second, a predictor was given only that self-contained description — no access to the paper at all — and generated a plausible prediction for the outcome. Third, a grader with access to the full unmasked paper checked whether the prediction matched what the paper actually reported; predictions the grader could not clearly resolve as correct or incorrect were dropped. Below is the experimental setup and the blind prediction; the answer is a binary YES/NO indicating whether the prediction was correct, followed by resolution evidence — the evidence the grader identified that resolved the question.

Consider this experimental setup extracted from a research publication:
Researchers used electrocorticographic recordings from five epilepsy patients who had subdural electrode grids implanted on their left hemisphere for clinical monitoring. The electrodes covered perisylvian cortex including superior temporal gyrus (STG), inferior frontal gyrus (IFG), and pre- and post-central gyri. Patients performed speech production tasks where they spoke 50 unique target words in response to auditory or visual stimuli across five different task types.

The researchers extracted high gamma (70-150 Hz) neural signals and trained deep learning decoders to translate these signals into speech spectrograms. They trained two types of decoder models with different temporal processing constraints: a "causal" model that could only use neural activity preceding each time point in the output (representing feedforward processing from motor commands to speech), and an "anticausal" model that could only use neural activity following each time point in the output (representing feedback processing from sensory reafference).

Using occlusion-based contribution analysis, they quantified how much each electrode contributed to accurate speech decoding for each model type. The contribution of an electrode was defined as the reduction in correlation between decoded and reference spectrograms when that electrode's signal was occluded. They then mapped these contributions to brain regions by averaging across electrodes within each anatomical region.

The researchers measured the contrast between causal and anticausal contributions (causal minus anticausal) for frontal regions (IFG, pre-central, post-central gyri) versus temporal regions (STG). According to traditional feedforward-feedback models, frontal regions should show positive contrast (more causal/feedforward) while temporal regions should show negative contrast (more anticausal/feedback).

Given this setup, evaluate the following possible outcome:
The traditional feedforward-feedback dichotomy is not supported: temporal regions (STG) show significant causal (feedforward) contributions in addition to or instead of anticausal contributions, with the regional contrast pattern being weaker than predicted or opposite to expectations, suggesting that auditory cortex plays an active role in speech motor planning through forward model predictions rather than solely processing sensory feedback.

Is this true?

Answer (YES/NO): YES